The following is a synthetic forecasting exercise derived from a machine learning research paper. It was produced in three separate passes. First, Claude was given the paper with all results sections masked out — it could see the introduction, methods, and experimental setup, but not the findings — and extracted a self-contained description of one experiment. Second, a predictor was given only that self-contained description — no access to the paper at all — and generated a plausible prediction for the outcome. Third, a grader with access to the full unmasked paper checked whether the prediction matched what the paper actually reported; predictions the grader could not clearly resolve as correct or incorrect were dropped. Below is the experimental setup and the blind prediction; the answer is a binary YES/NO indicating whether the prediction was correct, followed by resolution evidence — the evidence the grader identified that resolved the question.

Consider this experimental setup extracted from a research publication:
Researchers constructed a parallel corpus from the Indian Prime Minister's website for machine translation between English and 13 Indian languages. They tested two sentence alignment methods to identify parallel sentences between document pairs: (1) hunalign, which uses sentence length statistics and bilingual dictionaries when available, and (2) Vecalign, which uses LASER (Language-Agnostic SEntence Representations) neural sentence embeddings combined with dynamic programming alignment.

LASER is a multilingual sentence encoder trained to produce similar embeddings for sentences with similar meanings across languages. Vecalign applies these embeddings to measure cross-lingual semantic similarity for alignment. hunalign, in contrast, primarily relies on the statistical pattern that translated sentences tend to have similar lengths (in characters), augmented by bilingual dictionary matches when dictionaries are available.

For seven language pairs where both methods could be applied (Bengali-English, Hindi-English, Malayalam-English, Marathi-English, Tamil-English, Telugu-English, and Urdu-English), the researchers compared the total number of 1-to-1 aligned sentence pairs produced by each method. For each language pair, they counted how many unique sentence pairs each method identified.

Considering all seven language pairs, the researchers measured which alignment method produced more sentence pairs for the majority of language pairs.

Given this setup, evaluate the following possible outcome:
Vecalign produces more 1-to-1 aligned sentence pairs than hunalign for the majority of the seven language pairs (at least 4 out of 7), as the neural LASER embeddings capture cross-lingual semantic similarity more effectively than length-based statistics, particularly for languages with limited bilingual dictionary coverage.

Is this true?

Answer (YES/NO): NO